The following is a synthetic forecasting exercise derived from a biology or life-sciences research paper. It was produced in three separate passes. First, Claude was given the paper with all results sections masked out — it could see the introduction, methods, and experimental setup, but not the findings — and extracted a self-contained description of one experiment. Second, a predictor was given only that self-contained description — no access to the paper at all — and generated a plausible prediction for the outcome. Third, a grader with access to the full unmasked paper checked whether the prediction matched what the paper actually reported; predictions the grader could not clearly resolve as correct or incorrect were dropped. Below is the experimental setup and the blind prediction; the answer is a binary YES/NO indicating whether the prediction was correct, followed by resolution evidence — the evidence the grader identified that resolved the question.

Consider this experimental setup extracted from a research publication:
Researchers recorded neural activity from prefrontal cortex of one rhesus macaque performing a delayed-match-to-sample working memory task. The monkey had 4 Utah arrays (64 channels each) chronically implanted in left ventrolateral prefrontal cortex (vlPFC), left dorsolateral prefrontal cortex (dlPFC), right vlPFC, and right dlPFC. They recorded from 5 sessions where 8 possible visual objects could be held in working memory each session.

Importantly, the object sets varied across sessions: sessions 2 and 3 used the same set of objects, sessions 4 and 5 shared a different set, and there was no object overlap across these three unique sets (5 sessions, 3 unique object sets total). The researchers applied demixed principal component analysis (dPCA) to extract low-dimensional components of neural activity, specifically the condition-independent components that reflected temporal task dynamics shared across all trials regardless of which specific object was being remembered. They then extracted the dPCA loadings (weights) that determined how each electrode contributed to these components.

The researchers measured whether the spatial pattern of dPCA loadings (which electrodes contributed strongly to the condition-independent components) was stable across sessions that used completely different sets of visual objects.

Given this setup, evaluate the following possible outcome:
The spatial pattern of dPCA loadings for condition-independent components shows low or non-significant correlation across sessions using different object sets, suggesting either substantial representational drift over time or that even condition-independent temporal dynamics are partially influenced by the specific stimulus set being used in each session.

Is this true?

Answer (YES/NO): NO